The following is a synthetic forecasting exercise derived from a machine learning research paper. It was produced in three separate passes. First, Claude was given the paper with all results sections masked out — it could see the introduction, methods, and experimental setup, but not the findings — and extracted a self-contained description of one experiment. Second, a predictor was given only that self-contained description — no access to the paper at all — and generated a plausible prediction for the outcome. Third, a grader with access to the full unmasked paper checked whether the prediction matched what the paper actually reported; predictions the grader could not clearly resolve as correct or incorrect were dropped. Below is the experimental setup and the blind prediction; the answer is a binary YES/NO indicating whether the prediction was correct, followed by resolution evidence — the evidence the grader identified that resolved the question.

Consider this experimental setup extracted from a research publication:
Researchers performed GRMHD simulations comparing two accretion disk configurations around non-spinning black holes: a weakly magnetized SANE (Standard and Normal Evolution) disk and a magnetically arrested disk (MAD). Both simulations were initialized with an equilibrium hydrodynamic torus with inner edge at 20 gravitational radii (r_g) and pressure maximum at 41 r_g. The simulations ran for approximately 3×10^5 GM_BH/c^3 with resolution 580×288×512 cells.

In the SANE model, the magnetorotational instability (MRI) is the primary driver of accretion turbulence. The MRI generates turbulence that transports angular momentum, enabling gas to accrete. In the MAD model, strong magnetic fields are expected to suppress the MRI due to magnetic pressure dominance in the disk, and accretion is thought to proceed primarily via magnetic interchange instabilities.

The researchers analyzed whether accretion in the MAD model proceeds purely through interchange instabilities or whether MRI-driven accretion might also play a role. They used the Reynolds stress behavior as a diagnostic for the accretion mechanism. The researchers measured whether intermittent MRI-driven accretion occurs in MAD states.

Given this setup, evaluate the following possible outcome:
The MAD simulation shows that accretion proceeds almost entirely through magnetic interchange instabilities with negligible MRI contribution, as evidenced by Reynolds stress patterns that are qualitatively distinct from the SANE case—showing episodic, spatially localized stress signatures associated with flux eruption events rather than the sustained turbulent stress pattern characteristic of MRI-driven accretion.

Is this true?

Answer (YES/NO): NO